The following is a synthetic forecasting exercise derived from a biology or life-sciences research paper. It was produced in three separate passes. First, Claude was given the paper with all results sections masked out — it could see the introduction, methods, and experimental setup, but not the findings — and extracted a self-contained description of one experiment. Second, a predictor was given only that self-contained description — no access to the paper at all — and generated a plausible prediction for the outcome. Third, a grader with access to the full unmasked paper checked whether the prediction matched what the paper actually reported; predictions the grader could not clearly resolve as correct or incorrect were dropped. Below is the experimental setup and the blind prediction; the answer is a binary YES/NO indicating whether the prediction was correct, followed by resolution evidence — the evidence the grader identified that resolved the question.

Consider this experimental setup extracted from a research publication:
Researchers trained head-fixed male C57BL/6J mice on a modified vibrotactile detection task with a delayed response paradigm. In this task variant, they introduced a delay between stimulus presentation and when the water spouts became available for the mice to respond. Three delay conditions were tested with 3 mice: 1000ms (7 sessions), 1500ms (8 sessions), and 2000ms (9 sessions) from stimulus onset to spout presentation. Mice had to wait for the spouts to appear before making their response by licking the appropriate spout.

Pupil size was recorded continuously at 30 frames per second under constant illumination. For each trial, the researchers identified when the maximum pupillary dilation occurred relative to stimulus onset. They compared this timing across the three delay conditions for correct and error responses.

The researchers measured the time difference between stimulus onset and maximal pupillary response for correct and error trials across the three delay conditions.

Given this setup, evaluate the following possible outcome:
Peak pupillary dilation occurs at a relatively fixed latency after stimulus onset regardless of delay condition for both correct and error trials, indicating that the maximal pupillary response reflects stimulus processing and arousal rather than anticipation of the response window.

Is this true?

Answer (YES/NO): NO